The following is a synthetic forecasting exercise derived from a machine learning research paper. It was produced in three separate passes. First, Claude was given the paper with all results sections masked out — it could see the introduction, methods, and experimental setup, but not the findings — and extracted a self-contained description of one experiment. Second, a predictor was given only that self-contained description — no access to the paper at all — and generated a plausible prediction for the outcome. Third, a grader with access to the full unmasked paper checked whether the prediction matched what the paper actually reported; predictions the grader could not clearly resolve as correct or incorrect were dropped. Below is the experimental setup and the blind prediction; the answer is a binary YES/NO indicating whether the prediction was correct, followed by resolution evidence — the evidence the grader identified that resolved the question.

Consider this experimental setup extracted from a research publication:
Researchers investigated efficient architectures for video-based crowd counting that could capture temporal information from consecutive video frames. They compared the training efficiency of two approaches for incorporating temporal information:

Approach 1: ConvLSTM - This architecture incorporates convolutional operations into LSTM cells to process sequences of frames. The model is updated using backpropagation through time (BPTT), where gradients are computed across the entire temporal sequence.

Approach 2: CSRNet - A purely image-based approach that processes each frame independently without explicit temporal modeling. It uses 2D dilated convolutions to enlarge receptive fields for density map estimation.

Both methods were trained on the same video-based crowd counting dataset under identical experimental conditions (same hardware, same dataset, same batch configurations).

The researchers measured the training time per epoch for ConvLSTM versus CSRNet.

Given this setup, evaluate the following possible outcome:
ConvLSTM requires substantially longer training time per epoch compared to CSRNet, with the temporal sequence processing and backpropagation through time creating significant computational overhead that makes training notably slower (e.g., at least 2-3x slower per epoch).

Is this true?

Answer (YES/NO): YES